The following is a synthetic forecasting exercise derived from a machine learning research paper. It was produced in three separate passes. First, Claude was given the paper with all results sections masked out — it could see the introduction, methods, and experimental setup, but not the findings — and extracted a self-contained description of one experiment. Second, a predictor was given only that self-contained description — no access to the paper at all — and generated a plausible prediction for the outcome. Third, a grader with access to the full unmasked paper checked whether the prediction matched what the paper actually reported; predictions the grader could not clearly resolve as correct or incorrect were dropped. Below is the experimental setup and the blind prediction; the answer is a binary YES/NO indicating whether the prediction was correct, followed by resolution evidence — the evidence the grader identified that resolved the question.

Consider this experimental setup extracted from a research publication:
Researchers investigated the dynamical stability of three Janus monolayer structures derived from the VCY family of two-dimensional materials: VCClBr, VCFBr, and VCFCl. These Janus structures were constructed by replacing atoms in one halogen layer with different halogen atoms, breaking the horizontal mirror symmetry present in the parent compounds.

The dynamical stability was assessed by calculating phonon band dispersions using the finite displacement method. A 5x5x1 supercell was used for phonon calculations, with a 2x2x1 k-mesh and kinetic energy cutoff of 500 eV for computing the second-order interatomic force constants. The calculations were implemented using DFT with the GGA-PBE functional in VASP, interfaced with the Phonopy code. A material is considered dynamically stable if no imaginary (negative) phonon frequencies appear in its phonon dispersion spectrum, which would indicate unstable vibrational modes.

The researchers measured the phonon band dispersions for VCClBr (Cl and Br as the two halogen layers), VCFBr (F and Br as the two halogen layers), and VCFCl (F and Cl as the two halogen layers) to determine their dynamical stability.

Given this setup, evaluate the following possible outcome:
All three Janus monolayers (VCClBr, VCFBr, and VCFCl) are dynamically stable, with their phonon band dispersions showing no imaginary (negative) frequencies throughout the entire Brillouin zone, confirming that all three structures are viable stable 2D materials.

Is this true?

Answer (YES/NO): NO